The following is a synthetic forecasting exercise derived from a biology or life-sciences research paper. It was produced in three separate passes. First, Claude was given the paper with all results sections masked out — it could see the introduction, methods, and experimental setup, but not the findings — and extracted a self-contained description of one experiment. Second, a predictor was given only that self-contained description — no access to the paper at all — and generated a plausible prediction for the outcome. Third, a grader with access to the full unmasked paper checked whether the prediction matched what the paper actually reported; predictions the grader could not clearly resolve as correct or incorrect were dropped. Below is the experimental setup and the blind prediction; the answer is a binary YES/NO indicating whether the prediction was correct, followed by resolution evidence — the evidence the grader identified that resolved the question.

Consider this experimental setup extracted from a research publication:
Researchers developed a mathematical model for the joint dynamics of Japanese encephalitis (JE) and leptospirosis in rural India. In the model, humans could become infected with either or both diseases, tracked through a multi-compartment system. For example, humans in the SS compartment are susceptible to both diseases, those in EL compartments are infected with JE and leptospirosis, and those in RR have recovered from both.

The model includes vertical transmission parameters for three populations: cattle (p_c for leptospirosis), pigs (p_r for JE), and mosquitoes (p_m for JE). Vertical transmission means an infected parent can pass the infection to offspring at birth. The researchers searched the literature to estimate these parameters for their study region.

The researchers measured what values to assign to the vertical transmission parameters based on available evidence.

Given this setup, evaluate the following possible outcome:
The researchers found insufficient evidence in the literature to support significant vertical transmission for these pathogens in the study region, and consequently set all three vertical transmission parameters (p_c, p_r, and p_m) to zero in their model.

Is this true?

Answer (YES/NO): NO